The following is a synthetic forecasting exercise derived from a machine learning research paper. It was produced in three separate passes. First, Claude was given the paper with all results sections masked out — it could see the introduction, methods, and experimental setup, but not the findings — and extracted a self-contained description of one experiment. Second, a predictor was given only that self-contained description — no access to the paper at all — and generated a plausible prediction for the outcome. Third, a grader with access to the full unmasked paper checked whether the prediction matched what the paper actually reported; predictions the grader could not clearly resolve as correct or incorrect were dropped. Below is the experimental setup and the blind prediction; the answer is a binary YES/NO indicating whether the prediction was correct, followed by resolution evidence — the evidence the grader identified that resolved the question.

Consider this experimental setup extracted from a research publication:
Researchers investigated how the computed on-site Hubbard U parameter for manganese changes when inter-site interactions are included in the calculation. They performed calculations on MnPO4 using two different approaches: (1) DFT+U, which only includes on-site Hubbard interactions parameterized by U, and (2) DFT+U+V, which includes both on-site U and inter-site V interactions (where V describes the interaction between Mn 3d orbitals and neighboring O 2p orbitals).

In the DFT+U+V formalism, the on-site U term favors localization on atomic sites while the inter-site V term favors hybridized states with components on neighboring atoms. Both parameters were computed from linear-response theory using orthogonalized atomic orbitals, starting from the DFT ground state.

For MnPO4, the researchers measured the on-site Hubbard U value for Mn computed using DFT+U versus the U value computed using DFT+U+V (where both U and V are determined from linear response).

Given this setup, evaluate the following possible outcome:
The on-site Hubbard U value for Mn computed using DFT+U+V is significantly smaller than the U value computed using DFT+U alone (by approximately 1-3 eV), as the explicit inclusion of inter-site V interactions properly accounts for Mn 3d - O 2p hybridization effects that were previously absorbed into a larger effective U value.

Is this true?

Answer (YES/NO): NO